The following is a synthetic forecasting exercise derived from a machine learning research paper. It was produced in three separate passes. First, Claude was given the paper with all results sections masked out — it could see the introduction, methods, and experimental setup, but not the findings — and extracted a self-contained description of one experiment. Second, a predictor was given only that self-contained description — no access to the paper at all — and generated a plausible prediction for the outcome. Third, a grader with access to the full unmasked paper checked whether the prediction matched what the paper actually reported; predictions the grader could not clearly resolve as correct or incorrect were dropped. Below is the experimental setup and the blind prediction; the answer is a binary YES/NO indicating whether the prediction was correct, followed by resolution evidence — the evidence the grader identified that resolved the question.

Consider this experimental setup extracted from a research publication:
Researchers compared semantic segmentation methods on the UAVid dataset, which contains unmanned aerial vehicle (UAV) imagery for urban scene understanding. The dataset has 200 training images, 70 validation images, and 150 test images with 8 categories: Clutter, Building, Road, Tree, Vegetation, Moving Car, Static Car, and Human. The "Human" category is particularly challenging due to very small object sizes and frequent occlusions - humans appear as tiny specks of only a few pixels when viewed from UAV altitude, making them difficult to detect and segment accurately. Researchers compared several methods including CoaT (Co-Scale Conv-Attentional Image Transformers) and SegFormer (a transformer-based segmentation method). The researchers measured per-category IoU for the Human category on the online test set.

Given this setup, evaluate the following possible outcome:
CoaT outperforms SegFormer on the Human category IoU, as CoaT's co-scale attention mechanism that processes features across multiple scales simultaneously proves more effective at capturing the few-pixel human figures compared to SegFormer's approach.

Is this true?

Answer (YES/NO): NO